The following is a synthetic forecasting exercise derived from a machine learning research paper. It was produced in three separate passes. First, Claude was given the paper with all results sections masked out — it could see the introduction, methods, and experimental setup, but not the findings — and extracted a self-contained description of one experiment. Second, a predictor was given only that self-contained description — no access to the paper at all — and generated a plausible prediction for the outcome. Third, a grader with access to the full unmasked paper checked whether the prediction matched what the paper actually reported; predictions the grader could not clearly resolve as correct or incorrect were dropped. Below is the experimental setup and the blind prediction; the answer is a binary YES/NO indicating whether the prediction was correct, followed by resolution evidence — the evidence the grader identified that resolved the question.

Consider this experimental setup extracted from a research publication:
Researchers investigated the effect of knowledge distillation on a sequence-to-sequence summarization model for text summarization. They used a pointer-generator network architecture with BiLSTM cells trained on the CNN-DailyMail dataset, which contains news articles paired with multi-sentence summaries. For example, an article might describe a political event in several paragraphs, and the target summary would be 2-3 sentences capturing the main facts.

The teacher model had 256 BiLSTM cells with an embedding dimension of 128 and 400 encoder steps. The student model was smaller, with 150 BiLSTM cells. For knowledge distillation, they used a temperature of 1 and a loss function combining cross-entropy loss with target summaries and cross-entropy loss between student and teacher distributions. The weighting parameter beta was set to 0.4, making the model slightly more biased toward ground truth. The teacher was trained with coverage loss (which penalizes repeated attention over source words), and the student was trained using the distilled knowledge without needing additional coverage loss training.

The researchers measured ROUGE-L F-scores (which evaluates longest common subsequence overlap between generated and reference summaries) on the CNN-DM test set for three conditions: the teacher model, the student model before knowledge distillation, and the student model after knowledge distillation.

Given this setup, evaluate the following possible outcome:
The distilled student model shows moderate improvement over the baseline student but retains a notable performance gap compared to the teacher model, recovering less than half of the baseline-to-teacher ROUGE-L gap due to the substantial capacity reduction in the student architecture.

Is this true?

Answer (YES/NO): NO